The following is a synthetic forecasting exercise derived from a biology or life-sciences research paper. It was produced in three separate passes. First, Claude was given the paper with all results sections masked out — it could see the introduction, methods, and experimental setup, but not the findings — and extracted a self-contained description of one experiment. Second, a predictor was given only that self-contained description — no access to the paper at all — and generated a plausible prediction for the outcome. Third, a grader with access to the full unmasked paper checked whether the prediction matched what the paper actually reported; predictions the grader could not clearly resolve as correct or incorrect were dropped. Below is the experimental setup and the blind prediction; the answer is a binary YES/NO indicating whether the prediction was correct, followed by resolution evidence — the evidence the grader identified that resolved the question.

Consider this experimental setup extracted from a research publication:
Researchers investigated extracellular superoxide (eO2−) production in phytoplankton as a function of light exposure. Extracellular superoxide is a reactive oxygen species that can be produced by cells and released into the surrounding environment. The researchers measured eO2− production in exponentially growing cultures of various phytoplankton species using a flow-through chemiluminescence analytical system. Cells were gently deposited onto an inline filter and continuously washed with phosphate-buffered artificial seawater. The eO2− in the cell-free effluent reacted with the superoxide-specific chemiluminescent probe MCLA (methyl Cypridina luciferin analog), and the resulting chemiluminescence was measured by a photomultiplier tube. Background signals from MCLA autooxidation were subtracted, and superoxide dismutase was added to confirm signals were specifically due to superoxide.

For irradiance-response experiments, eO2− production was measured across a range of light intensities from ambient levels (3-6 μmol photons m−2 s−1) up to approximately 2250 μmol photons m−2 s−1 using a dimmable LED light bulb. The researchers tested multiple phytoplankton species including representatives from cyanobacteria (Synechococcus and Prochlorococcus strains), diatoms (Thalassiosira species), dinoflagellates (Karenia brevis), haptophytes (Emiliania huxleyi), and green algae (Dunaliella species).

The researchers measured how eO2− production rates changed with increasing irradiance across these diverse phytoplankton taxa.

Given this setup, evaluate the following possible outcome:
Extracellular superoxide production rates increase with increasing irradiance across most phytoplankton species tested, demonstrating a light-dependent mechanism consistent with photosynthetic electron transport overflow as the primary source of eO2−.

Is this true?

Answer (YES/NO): NO